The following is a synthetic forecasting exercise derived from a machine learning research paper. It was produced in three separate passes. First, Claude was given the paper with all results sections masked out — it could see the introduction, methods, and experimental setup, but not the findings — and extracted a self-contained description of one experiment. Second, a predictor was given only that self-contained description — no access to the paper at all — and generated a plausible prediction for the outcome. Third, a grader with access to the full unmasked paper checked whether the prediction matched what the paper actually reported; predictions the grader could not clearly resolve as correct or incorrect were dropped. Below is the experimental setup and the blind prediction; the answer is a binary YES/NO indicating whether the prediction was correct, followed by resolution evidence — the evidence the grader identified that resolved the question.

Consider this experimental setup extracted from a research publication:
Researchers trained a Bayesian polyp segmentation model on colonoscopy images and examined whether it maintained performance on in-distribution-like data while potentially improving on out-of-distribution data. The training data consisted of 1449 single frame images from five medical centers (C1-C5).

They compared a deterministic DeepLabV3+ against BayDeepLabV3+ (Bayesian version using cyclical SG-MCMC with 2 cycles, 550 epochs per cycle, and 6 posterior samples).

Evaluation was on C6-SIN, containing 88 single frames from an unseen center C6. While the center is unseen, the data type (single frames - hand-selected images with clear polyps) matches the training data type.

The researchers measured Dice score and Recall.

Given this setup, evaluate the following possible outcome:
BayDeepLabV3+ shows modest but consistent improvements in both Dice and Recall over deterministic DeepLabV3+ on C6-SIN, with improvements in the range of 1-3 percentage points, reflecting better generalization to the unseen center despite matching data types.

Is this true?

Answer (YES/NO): NO